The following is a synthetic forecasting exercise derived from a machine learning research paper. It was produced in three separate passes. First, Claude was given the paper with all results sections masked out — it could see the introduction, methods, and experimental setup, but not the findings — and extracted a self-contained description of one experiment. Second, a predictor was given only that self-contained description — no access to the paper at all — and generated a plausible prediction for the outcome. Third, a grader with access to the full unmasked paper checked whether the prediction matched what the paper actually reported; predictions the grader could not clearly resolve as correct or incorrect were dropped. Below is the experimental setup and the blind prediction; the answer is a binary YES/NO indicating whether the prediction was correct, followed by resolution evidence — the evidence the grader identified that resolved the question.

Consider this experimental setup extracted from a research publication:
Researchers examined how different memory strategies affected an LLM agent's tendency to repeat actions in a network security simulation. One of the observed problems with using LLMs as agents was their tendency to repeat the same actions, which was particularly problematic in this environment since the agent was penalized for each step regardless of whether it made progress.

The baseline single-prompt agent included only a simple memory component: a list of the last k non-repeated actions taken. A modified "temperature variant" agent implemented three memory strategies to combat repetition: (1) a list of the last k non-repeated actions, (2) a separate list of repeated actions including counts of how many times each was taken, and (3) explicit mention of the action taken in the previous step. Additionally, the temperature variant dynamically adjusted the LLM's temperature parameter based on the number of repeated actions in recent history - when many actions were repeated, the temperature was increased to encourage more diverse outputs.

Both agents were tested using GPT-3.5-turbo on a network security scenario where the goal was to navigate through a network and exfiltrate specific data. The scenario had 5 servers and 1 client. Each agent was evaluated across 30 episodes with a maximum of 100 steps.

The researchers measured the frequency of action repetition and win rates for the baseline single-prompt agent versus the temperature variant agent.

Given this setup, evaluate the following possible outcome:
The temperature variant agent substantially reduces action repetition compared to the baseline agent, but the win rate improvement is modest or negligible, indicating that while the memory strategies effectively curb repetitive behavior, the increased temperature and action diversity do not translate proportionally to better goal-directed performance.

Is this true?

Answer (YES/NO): NO